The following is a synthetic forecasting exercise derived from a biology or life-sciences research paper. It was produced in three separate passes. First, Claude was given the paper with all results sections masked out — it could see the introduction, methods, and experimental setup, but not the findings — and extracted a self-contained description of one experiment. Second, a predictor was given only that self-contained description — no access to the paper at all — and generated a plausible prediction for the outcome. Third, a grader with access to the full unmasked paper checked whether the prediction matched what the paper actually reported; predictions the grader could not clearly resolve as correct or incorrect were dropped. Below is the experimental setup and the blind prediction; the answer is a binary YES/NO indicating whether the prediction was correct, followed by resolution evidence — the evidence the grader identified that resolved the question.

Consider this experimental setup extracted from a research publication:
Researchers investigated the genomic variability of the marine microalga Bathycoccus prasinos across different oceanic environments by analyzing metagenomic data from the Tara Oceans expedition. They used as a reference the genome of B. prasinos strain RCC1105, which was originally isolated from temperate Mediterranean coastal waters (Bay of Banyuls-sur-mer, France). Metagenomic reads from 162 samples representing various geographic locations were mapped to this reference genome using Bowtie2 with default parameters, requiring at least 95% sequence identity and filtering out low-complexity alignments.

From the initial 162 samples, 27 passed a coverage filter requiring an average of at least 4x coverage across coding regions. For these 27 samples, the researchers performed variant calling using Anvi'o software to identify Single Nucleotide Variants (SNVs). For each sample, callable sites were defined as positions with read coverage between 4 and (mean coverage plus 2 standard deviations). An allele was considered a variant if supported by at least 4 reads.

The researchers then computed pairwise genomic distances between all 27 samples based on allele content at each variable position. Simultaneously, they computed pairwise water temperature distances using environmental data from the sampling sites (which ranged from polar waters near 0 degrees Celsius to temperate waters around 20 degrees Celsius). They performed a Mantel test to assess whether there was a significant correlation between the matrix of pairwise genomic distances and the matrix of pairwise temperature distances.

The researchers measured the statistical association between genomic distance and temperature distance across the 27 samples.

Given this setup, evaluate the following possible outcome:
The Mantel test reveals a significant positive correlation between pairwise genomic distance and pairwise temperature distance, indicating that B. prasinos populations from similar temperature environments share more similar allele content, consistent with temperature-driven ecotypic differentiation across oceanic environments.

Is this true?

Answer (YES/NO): YES